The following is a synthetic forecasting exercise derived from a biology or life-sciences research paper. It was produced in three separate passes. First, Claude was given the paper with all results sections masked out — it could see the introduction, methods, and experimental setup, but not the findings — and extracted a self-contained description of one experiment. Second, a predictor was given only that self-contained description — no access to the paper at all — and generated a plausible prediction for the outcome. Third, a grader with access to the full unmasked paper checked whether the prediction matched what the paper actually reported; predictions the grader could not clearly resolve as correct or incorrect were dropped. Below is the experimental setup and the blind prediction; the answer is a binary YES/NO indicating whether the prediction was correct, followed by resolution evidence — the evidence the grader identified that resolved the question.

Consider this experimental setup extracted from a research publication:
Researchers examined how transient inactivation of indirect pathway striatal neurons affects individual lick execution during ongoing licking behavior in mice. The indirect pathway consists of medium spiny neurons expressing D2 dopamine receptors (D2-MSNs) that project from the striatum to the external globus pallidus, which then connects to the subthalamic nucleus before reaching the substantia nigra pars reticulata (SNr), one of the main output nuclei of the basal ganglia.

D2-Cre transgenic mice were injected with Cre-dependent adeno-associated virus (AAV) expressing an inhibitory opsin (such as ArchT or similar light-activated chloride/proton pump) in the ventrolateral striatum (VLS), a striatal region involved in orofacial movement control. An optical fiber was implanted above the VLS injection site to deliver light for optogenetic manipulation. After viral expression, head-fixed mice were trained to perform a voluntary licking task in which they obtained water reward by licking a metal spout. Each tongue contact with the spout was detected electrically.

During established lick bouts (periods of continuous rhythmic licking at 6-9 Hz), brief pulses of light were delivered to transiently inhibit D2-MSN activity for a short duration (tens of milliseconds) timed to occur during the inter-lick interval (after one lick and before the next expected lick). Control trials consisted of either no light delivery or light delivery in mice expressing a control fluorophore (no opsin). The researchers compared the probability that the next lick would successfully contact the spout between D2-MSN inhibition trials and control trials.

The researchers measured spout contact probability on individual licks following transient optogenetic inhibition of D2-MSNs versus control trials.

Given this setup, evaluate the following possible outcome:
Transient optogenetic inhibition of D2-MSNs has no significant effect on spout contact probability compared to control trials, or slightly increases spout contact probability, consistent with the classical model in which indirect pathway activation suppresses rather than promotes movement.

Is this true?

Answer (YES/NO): YES